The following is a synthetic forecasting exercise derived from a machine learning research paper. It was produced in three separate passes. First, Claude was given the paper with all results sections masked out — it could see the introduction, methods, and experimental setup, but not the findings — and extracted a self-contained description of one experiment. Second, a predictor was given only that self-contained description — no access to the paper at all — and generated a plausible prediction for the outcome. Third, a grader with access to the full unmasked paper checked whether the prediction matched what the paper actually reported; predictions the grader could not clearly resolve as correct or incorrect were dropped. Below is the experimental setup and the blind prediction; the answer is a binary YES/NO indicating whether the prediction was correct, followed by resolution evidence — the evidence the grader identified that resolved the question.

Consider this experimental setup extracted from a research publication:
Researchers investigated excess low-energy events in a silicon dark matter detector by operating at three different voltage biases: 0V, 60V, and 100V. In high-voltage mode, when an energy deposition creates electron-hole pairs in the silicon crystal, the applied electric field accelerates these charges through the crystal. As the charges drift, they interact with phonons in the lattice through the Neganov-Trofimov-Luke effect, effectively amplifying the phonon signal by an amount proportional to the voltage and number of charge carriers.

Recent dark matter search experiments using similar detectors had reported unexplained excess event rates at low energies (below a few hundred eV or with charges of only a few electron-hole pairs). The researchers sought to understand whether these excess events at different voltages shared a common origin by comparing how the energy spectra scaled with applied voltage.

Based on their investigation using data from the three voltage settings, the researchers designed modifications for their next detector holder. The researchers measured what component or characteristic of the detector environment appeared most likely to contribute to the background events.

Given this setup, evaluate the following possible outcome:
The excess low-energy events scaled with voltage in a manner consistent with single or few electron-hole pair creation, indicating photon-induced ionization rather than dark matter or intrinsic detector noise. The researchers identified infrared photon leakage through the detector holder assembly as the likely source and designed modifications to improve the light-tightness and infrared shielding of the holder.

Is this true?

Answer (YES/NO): NO